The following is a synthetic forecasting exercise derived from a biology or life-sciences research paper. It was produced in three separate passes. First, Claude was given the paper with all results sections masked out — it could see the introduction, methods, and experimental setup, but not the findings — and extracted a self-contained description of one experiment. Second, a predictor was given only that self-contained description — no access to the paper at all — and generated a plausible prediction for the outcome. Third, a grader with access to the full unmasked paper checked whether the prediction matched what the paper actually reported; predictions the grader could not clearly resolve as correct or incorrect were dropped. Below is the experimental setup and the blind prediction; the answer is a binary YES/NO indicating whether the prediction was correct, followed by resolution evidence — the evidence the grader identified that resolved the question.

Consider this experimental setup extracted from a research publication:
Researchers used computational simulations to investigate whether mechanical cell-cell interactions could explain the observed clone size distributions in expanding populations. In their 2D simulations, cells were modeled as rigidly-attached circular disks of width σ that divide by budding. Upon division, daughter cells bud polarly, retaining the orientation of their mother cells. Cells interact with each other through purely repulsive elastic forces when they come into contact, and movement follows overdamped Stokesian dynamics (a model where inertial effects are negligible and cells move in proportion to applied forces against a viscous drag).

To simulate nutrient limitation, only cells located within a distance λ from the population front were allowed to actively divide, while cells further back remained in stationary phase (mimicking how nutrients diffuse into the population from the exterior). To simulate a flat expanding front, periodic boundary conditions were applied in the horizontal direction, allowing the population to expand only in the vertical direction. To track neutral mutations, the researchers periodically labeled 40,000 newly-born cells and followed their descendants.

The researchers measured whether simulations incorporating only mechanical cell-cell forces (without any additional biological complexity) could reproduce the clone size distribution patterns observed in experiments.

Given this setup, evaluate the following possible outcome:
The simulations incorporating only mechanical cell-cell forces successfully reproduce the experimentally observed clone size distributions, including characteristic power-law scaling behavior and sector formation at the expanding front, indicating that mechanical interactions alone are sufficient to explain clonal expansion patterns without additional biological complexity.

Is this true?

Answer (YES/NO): YES